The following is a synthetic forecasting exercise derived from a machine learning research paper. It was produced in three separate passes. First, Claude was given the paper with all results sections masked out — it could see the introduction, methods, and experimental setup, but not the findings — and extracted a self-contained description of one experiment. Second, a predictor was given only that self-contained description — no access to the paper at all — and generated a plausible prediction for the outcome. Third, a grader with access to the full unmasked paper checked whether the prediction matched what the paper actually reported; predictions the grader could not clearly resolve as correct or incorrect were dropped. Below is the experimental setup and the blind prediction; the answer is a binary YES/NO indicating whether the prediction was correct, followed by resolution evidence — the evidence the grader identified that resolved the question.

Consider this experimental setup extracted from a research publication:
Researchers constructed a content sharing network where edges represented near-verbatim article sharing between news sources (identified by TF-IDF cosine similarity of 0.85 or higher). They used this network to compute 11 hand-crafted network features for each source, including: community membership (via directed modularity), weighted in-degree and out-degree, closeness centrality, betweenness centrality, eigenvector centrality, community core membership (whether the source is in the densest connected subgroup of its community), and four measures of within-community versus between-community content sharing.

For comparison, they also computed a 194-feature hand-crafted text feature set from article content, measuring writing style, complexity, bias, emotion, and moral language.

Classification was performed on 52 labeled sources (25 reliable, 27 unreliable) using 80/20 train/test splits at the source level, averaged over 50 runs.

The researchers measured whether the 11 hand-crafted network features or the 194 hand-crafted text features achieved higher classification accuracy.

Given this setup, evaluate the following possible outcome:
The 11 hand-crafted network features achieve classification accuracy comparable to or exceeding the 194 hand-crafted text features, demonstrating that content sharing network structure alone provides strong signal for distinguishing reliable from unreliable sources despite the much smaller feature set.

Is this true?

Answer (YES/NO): YES